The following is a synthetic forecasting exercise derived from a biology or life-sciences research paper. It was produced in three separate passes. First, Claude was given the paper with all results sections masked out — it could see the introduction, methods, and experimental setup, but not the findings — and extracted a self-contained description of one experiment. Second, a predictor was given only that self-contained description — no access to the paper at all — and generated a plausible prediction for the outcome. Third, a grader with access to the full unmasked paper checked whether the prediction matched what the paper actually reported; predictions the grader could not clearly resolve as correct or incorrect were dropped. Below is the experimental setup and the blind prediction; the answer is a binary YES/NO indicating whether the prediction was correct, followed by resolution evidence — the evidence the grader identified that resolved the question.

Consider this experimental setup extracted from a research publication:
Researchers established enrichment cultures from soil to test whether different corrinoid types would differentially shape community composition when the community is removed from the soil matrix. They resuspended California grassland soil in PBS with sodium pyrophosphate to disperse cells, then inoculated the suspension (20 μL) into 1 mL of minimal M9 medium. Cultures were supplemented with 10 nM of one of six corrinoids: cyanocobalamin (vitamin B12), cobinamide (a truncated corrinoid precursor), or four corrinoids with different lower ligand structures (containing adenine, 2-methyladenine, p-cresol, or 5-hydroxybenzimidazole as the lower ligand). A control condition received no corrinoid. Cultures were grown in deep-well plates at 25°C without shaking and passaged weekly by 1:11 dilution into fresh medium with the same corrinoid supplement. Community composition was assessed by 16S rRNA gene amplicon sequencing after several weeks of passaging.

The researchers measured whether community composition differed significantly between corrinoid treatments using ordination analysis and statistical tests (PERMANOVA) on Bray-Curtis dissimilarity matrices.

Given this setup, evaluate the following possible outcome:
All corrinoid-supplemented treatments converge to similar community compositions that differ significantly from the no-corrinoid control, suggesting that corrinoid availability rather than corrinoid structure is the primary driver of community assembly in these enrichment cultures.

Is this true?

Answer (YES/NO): NO